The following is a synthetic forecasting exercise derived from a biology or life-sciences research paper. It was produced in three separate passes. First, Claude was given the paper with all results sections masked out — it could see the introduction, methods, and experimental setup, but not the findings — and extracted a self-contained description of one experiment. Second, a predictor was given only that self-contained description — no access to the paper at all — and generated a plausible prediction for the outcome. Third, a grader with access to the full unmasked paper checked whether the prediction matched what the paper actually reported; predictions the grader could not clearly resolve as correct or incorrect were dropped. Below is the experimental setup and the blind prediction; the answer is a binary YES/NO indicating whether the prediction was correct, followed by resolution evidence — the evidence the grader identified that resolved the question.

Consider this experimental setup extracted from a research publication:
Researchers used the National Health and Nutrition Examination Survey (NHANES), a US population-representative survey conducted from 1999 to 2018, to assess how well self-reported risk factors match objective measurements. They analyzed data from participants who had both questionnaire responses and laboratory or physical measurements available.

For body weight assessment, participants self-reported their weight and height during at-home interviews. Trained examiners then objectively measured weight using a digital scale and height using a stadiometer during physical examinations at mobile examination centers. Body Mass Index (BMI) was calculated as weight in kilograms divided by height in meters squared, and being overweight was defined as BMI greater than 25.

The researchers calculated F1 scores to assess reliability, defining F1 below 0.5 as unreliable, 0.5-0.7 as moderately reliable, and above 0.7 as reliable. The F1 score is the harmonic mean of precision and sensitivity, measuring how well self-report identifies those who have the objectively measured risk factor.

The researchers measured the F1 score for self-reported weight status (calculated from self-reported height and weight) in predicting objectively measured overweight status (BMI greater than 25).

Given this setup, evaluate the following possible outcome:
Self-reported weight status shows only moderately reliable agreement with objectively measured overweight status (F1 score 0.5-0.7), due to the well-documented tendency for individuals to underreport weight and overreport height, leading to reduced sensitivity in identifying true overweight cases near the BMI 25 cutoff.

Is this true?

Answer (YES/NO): NO